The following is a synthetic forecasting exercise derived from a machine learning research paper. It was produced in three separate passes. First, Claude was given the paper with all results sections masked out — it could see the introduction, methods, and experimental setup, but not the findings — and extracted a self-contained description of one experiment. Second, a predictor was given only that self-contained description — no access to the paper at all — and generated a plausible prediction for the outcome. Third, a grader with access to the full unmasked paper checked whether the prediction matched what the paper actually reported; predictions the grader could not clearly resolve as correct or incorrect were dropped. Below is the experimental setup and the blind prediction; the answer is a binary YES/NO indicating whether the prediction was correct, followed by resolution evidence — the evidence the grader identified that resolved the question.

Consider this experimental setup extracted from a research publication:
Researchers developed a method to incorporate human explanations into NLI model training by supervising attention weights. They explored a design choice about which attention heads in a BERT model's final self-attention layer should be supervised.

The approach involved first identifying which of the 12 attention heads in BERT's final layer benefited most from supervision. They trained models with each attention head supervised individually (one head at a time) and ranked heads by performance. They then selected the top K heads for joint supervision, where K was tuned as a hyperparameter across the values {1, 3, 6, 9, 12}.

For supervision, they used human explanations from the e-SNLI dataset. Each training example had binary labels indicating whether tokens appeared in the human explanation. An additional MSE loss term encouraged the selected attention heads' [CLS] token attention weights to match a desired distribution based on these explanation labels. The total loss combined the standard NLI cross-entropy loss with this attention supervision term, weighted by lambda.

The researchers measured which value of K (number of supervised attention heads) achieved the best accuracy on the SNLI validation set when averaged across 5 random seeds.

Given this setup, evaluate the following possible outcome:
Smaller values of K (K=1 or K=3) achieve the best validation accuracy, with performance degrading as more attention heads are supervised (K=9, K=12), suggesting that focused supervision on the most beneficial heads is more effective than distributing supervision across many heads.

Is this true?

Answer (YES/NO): NO